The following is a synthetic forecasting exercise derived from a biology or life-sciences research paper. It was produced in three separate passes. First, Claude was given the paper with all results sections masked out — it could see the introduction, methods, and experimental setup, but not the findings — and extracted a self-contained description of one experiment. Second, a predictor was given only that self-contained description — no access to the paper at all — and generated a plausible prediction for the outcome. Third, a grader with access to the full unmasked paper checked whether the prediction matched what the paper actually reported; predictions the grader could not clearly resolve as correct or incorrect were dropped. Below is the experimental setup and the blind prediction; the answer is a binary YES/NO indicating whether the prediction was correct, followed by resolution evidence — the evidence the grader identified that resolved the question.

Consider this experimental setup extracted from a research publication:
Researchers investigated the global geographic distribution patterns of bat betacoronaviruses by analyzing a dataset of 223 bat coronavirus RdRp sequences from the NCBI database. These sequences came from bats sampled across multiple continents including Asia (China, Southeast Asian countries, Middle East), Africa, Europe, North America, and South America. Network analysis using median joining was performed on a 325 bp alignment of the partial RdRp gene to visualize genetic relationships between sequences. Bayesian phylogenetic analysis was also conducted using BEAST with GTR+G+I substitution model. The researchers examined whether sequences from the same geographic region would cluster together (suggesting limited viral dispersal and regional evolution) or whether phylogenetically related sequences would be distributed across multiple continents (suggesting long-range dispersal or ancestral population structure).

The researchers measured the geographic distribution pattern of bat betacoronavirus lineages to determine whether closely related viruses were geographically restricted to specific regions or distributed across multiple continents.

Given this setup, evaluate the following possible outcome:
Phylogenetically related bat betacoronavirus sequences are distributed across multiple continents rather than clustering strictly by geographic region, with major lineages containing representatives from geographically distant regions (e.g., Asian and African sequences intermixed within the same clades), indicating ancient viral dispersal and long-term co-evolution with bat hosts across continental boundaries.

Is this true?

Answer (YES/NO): NO